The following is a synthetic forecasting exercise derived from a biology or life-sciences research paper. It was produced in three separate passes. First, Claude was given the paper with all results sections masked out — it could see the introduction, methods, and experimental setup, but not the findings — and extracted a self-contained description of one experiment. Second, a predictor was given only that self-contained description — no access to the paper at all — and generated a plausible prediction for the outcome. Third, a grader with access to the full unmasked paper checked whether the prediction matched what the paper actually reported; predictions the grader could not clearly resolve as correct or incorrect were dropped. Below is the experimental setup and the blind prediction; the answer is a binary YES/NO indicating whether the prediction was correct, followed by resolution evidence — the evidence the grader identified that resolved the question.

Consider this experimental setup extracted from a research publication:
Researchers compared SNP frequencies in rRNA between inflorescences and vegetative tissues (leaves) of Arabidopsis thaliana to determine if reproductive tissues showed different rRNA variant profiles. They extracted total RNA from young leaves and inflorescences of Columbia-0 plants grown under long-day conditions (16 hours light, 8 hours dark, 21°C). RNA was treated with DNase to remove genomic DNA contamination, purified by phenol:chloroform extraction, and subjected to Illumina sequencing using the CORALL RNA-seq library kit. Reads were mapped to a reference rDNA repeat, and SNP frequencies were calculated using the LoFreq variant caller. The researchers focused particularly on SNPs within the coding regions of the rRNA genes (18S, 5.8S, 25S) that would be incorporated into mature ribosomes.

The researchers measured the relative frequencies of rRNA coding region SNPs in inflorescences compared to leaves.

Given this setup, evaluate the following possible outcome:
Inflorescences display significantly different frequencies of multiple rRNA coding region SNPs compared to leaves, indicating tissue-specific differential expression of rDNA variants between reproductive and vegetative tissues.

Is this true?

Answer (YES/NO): YES